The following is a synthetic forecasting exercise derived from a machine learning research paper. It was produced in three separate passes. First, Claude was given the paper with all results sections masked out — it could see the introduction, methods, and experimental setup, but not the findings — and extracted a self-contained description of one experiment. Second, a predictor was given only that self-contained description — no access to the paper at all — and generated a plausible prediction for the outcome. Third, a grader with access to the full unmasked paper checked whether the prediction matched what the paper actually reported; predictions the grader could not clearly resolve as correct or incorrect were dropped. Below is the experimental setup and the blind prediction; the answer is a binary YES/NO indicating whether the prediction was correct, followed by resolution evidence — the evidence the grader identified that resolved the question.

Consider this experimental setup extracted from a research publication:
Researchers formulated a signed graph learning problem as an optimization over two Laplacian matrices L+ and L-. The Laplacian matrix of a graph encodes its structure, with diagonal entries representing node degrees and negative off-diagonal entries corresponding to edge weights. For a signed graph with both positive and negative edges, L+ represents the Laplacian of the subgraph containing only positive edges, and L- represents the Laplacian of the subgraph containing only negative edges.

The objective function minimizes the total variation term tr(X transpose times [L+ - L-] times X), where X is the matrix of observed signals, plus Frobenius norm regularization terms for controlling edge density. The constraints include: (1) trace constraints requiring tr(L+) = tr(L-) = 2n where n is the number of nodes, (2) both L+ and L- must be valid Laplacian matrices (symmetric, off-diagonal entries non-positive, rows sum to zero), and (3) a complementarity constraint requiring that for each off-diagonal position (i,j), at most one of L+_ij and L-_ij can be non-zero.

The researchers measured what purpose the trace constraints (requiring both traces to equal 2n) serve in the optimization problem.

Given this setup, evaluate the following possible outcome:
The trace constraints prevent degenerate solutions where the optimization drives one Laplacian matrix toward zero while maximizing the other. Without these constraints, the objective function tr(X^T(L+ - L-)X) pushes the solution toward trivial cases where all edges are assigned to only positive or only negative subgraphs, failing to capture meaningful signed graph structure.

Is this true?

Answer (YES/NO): NO